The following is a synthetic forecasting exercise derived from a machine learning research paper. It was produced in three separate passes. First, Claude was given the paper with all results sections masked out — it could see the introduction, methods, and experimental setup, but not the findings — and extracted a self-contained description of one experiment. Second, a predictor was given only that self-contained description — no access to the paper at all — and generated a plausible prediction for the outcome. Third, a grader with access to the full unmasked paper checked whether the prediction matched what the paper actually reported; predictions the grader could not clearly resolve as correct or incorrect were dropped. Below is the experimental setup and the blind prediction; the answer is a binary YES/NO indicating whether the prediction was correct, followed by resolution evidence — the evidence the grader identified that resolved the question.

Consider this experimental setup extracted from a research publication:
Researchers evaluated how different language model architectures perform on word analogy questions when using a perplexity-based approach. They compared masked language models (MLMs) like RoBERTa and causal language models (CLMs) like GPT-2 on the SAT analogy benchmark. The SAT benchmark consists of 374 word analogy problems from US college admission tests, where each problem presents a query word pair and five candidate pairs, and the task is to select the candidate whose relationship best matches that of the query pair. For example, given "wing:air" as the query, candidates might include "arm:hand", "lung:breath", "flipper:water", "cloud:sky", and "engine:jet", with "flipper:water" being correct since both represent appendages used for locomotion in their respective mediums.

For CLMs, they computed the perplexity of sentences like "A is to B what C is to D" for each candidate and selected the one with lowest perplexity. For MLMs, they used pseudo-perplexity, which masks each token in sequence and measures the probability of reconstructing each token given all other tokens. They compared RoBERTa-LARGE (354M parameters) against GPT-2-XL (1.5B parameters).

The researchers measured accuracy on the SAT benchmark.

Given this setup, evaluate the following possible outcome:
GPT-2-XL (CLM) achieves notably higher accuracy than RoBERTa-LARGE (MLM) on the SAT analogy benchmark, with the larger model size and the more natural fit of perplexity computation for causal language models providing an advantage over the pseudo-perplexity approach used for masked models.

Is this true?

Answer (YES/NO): NO